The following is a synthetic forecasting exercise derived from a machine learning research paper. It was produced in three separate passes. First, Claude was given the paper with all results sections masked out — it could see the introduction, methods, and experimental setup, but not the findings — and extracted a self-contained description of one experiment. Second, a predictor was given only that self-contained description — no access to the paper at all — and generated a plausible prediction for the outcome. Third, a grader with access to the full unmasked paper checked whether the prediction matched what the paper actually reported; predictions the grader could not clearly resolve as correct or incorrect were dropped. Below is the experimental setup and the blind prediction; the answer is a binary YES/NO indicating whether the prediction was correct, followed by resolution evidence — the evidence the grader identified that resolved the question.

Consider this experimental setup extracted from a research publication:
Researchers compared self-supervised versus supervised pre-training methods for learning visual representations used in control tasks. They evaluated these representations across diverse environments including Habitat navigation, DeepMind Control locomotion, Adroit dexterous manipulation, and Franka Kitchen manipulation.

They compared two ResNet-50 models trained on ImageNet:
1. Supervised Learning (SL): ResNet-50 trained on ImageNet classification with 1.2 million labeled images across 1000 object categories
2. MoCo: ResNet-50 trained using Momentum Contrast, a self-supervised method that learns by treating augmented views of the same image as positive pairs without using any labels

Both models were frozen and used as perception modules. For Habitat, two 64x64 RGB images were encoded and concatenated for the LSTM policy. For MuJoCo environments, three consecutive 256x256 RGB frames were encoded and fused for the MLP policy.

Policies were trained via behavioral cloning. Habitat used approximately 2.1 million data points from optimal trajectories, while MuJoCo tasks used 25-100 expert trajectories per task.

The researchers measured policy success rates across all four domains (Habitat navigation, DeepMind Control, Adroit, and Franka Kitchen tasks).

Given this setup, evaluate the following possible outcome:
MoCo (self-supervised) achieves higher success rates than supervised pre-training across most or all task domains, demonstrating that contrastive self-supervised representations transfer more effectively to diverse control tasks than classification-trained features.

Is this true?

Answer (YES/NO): NO